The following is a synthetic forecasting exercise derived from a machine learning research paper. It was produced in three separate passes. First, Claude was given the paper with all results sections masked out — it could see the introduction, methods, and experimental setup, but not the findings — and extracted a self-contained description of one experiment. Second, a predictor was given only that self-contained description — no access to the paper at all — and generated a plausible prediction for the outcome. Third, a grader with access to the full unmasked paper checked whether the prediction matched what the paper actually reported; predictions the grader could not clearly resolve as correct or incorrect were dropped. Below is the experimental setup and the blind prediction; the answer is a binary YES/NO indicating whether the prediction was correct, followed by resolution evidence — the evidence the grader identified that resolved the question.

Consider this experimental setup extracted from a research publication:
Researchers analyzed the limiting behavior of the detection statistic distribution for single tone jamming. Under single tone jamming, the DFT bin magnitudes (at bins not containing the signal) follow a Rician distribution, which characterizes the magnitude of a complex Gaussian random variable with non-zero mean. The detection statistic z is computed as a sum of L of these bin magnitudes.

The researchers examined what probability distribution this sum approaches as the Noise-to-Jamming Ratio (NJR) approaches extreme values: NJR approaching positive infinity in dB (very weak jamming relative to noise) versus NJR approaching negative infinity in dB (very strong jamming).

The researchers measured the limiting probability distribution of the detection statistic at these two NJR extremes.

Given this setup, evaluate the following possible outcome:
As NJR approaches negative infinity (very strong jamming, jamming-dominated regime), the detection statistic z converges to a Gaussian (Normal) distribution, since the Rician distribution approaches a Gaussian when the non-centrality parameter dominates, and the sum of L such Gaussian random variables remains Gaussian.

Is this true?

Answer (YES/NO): YES